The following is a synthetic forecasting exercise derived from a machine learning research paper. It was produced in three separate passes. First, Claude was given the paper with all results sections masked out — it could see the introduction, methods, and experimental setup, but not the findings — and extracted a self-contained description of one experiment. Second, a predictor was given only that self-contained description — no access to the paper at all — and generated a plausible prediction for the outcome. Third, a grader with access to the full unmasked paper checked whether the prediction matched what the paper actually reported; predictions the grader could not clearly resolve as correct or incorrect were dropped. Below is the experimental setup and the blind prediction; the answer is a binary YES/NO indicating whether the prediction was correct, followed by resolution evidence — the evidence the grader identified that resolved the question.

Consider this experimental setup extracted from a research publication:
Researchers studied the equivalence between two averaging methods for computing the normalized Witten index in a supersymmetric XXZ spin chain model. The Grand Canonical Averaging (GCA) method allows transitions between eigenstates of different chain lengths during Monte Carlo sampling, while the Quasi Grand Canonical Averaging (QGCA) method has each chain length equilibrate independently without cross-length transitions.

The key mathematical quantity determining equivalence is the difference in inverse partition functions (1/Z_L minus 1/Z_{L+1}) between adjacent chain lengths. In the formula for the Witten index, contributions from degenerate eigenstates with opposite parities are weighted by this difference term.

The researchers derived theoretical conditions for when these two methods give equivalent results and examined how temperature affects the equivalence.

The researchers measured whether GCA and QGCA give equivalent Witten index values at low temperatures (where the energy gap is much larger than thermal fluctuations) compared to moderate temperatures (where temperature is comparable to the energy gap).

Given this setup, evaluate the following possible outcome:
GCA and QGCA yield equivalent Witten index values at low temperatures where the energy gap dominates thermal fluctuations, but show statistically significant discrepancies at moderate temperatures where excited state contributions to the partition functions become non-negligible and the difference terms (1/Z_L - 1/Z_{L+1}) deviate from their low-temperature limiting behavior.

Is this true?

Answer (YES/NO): YES